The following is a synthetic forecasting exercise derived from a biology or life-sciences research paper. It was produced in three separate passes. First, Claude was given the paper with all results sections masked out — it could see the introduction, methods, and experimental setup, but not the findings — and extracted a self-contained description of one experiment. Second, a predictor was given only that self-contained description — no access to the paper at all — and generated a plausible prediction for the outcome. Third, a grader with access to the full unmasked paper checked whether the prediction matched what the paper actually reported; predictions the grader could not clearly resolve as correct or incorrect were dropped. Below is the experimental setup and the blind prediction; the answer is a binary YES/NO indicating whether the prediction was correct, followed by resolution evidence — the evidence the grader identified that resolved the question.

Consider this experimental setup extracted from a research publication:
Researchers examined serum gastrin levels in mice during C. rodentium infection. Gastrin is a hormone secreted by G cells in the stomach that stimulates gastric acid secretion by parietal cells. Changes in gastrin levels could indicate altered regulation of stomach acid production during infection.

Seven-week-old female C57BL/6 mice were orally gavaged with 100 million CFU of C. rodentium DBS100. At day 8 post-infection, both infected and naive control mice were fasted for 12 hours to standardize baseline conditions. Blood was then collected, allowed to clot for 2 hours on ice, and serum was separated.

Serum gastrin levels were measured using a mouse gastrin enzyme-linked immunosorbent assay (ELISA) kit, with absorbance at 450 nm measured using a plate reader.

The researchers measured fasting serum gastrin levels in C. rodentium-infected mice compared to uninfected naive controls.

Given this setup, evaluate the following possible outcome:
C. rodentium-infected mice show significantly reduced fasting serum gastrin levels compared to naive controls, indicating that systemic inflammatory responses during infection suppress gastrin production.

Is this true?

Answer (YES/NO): NO